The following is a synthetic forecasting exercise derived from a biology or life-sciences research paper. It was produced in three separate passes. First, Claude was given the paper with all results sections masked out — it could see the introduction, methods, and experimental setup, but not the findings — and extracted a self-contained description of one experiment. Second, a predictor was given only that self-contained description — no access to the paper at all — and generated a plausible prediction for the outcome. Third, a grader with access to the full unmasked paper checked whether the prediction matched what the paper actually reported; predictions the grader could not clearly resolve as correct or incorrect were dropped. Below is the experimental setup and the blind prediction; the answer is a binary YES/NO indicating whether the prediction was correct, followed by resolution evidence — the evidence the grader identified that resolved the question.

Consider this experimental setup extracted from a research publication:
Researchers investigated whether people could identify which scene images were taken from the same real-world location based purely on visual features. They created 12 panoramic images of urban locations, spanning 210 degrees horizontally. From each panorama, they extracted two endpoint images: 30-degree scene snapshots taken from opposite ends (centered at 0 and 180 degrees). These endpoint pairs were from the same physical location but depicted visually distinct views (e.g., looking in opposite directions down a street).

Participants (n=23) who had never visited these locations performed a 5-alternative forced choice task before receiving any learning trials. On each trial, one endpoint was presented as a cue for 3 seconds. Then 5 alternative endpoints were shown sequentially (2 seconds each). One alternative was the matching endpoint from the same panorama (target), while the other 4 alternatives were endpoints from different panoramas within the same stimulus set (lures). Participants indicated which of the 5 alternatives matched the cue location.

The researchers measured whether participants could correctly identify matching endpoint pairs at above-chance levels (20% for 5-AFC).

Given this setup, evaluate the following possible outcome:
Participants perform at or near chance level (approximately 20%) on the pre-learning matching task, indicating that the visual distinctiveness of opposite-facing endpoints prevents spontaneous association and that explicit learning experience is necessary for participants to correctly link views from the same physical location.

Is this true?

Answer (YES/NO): YES